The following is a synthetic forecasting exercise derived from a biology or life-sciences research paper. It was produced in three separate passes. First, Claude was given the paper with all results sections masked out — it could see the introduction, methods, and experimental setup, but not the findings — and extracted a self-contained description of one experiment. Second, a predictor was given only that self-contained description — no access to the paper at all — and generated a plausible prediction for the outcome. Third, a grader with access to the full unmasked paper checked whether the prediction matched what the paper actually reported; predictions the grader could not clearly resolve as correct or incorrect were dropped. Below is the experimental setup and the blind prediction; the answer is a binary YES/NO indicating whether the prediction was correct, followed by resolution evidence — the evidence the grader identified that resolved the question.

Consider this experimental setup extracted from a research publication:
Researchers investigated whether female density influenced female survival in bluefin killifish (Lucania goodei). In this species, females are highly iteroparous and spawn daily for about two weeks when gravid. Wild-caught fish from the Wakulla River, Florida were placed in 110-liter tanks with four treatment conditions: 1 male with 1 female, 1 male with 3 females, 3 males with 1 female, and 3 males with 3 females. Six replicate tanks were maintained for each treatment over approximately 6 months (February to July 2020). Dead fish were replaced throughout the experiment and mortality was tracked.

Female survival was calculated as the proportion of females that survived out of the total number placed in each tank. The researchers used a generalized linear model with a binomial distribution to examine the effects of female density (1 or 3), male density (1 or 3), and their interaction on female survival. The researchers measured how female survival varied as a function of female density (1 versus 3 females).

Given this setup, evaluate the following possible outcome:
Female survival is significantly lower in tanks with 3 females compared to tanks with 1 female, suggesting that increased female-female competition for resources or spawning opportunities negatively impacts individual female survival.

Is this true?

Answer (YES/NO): NO